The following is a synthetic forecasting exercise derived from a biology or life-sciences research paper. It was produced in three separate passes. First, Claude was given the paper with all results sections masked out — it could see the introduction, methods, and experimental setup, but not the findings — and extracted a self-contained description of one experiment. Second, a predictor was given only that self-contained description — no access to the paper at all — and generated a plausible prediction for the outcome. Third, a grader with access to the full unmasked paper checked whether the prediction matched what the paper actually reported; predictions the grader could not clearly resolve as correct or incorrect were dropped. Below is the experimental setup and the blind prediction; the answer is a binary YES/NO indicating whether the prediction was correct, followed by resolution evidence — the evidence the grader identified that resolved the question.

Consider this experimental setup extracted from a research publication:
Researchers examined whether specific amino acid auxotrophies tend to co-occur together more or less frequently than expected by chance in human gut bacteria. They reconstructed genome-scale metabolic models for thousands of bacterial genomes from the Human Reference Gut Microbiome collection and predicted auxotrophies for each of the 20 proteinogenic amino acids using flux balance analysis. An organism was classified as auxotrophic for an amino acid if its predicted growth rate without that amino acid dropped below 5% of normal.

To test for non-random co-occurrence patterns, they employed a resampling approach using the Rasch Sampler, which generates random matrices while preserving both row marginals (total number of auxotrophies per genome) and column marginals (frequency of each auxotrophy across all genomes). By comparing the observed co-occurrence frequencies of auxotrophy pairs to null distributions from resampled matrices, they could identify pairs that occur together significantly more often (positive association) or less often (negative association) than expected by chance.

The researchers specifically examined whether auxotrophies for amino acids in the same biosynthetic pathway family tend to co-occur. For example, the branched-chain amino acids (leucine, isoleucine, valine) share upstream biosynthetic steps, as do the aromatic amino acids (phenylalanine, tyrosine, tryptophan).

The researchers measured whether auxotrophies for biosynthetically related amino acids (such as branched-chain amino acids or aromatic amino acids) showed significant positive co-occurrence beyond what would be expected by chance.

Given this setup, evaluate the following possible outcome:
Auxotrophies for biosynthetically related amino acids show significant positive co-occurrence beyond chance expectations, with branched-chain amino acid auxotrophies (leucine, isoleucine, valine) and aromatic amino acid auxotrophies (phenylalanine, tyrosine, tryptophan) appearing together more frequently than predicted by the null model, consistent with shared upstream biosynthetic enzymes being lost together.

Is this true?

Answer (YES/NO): NO